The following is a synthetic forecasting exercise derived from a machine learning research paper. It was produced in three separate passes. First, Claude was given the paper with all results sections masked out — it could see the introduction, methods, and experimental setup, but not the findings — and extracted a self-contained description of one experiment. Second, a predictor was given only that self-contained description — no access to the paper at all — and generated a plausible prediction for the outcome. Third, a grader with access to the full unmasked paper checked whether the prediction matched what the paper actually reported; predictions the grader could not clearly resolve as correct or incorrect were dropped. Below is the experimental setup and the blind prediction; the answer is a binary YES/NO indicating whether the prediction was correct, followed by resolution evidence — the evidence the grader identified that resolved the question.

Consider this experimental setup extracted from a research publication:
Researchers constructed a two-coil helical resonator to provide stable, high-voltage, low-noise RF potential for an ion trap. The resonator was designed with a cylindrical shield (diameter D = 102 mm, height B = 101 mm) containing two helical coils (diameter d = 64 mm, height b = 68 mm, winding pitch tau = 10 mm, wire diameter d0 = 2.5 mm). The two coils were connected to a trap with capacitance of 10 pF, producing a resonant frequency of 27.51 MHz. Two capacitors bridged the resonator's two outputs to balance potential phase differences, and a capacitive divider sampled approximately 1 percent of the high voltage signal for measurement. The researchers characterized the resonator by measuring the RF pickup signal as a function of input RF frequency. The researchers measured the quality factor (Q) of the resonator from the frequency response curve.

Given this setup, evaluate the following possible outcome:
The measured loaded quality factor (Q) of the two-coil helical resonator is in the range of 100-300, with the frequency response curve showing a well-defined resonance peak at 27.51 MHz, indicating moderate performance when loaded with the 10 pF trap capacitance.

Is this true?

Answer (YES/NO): YES